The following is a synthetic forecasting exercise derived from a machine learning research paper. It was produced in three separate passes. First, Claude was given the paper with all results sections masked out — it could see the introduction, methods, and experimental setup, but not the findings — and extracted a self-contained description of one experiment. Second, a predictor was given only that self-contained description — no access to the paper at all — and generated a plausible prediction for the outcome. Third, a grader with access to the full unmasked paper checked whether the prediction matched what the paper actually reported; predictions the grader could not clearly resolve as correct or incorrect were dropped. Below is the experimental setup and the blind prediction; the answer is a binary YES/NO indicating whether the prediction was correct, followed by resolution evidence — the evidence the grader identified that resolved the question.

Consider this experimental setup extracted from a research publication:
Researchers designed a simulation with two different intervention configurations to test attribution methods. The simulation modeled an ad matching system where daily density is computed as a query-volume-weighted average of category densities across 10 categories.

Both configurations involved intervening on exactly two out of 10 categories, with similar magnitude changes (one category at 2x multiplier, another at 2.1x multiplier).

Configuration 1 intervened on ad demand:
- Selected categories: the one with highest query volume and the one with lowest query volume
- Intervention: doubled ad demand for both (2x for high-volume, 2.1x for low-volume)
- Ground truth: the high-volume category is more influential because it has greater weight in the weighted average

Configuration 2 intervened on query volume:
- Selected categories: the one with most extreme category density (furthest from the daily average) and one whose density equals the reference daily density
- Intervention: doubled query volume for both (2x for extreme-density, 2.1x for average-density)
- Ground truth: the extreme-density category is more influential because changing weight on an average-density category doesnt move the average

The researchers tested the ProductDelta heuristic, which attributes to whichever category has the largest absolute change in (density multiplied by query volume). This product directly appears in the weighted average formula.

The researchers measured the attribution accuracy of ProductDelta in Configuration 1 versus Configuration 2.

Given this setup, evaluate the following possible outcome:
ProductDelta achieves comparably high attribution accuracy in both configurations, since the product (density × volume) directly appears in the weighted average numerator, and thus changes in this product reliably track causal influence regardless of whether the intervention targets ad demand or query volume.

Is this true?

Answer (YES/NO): NO